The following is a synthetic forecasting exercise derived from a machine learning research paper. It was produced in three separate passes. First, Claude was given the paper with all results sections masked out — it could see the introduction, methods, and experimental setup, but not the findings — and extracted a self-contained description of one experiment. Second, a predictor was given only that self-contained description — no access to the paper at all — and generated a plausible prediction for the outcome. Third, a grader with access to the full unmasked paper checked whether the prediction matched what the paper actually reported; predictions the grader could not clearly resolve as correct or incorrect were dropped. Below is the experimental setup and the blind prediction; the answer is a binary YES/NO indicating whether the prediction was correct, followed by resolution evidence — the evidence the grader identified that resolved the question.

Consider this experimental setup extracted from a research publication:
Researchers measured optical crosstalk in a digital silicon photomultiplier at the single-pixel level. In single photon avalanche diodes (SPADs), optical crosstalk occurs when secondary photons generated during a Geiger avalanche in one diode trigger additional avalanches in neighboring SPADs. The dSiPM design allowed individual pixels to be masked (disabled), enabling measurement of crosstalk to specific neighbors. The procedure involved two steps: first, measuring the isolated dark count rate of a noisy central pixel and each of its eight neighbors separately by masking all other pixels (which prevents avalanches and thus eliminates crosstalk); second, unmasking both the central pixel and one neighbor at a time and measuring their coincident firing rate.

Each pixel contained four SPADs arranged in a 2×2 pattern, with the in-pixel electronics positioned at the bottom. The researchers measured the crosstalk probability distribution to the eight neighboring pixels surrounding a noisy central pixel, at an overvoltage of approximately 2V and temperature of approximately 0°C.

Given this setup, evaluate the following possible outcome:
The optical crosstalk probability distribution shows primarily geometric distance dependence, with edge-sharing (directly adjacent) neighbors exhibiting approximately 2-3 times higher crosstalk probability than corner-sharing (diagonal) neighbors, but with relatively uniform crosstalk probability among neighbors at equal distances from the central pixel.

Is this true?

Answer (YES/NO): NO